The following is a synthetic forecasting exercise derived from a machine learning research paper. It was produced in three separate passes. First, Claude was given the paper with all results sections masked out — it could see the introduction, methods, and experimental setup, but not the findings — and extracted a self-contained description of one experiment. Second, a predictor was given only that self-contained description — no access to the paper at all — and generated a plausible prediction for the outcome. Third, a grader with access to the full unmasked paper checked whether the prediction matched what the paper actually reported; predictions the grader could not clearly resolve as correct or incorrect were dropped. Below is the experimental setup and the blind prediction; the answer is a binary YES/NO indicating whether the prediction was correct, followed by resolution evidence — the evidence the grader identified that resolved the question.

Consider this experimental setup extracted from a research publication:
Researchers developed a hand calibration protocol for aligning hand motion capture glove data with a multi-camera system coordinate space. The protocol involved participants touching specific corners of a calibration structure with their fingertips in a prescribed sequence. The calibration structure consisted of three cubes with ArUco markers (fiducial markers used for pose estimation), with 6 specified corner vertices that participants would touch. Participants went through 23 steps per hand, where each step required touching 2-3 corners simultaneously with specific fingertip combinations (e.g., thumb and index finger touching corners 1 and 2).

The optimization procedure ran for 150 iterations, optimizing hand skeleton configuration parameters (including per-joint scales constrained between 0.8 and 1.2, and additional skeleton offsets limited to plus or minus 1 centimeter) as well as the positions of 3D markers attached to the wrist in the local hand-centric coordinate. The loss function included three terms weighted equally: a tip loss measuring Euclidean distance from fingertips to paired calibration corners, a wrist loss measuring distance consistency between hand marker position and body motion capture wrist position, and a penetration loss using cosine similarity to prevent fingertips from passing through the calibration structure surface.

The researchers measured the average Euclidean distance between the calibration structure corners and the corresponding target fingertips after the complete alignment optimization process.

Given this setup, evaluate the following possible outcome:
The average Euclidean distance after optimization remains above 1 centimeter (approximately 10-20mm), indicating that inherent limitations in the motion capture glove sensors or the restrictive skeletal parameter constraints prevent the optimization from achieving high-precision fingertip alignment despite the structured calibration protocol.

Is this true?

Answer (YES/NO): NO